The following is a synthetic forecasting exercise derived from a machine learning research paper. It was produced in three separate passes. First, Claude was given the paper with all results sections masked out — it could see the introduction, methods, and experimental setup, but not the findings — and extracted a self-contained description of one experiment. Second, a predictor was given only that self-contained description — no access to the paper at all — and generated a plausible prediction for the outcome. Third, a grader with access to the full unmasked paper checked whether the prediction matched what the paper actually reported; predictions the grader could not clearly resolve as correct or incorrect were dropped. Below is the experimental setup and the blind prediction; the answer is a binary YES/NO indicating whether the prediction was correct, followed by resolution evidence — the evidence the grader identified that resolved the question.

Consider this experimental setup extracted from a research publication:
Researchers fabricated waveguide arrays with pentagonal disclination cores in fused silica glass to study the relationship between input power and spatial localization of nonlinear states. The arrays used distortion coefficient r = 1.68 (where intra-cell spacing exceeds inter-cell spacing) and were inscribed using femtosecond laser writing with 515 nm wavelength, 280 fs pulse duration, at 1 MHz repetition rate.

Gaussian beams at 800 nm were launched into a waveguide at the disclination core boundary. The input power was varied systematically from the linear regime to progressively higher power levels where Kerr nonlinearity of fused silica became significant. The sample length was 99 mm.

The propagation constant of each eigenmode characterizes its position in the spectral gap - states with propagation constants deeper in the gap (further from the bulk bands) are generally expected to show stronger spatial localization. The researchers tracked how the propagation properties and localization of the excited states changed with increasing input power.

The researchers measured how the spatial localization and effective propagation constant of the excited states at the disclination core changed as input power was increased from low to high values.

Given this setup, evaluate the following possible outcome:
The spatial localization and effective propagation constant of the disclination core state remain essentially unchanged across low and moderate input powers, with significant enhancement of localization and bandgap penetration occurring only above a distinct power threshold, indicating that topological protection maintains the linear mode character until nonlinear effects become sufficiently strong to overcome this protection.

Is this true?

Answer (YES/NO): NO